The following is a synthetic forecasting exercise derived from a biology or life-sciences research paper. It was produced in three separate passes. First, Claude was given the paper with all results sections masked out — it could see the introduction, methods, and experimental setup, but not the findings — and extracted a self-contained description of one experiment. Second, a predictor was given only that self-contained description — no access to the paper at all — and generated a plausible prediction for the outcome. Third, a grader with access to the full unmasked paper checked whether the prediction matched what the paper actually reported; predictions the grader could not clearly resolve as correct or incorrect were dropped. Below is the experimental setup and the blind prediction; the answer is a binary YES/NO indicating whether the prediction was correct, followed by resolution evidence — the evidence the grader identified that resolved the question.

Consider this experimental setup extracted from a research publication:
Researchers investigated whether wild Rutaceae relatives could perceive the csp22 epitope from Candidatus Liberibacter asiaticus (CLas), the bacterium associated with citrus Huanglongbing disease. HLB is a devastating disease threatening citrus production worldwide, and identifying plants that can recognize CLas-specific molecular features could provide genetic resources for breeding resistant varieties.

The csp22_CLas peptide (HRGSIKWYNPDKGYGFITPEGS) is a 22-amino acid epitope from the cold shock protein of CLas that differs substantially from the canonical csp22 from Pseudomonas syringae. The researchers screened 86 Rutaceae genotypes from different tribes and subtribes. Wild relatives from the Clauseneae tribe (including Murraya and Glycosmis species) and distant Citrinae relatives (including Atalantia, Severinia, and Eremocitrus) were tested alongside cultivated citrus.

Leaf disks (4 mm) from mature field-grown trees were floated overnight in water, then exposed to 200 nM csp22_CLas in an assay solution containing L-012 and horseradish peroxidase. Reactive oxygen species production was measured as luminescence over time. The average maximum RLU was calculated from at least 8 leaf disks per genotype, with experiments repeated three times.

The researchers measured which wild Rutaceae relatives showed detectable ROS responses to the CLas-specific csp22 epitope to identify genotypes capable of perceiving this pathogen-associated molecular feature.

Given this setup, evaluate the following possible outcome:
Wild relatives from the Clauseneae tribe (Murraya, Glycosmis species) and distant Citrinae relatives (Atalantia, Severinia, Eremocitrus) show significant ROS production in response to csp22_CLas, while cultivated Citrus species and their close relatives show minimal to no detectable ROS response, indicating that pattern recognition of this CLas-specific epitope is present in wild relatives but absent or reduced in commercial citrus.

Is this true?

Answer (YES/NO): NO